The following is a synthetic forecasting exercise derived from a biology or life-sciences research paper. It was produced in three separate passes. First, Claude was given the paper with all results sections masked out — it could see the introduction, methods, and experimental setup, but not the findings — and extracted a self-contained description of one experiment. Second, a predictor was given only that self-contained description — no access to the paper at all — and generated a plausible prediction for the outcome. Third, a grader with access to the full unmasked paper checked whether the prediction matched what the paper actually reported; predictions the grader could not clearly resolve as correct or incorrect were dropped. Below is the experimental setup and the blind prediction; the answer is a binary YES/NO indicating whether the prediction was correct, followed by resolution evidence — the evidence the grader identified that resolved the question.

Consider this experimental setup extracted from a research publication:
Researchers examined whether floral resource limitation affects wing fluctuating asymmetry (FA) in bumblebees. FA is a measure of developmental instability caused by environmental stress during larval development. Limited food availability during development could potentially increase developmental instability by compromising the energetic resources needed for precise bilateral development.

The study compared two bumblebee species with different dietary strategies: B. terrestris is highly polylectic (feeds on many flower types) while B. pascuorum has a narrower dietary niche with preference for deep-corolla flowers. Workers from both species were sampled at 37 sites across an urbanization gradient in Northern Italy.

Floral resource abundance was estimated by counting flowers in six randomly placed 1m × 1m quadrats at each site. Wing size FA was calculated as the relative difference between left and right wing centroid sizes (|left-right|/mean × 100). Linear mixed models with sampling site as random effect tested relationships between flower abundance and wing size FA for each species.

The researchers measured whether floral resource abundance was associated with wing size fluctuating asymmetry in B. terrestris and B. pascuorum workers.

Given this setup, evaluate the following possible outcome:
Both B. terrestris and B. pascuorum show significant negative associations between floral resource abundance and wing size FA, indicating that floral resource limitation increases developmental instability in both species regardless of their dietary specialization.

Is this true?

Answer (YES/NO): NO